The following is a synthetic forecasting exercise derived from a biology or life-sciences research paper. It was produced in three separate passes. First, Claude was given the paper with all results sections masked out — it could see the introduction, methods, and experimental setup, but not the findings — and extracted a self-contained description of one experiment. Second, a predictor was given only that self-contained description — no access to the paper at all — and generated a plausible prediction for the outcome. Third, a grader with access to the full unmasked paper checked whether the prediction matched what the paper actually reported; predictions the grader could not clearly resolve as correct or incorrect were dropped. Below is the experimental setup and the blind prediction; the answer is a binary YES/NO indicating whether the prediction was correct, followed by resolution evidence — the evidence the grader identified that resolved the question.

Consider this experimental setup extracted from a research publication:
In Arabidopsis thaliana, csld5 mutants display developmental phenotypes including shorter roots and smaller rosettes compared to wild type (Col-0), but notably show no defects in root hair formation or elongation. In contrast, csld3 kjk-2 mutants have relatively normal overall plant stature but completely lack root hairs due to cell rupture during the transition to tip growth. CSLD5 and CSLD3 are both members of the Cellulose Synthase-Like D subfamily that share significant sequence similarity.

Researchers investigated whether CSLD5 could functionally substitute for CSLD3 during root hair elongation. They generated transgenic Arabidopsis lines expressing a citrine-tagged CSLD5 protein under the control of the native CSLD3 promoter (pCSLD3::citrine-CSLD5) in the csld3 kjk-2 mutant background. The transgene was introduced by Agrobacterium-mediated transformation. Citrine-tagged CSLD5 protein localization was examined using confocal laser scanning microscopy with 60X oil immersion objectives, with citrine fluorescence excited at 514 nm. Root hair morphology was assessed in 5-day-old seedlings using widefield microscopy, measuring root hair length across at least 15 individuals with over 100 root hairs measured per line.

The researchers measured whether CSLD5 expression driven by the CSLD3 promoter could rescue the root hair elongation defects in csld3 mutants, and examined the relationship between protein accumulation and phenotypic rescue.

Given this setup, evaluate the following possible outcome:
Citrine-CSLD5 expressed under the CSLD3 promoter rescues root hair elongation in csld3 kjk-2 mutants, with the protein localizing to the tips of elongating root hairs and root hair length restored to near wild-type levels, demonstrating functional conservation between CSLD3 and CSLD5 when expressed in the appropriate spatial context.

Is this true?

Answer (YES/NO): NO